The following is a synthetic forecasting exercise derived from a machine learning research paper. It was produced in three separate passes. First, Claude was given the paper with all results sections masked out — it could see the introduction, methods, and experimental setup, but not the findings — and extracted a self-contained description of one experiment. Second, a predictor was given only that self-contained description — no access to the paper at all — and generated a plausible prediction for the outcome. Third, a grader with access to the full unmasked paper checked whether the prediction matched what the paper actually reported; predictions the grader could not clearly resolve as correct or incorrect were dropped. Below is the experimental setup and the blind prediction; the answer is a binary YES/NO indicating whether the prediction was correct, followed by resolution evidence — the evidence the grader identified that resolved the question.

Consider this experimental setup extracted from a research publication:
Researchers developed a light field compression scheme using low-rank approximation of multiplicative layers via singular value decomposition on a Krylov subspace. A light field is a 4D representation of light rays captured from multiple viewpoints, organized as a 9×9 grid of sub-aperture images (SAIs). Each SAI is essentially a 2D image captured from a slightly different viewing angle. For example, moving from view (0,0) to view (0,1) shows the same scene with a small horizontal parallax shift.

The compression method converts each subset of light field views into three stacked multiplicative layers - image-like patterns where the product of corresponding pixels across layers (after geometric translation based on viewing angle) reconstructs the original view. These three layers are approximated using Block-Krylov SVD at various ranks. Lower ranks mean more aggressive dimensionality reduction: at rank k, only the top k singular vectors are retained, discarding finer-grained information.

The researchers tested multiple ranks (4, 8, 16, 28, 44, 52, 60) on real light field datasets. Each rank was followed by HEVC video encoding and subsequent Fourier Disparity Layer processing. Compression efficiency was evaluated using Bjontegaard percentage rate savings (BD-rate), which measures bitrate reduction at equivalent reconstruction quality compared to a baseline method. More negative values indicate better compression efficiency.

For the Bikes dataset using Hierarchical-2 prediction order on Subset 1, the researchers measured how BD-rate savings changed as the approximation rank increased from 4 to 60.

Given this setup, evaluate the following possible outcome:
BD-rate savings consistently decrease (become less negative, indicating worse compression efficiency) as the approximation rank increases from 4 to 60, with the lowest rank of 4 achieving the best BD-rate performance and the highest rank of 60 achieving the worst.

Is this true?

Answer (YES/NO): YES